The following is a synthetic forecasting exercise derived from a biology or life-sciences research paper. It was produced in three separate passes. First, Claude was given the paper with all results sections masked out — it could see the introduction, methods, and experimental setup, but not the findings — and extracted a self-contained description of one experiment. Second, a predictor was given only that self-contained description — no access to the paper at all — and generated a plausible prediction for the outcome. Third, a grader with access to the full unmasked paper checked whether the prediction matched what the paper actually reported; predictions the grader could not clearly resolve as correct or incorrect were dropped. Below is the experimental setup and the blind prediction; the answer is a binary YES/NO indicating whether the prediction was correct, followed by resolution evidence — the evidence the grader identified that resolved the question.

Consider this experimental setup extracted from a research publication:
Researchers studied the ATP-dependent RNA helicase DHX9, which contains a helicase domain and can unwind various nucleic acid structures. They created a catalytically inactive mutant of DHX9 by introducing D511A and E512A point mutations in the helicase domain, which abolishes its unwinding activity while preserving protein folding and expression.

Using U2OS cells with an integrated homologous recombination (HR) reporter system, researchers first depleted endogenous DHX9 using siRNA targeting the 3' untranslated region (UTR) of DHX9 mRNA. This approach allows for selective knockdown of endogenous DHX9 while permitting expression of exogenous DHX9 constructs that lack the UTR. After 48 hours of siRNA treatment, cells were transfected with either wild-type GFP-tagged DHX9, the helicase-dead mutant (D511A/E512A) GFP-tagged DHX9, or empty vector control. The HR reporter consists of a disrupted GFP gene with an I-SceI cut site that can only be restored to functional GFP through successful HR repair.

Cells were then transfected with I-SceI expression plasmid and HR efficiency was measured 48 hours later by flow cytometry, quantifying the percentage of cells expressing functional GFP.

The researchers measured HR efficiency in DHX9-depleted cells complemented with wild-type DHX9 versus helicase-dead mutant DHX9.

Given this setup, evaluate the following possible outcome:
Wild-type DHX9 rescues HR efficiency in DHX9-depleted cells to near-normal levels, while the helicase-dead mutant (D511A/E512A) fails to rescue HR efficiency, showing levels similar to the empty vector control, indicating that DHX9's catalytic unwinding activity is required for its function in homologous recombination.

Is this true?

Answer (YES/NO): YES